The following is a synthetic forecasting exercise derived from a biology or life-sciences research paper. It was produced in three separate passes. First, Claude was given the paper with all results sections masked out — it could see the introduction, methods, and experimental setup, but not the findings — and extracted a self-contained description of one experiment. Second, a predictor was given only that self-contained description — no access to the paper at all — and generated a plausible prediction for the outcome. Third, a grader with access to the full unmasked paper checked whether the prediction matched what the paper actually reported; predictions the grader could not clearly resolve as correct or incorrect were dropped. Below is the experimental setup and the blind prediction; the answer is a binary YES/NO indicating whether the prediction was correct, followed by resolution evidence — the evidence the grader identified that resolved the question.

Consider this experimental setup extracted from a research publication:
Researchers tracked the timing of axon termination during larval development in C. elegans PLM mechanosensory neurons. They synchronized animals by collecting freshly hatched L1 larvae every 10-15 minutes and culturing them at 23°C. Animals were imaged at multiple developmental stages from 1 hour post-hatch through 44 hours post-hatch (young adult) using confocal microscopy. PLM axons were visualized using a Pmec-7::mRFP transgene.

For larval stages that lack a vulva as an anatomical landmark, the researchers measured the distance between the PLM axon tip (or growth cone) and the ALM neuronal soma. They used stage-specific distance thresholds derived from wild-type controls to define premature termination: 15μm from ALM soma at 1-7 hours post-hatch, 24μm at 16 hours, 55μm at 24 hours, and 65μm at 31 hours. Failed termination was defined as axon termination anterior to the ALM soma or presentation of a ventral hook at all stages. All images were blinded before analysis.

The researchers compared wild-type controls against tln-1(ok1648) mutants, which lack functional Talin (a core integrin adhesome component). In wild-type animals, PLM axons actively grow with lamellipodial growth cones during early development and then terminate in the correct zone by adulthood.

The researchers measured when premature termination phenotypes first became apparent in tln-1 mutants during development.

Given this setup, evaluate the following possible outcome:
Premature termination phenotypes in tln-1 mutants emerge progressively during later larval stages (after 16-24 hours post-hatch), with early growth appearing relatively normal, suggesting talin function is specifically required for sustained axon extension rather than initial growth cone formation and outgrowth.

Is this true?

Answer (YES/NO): NO